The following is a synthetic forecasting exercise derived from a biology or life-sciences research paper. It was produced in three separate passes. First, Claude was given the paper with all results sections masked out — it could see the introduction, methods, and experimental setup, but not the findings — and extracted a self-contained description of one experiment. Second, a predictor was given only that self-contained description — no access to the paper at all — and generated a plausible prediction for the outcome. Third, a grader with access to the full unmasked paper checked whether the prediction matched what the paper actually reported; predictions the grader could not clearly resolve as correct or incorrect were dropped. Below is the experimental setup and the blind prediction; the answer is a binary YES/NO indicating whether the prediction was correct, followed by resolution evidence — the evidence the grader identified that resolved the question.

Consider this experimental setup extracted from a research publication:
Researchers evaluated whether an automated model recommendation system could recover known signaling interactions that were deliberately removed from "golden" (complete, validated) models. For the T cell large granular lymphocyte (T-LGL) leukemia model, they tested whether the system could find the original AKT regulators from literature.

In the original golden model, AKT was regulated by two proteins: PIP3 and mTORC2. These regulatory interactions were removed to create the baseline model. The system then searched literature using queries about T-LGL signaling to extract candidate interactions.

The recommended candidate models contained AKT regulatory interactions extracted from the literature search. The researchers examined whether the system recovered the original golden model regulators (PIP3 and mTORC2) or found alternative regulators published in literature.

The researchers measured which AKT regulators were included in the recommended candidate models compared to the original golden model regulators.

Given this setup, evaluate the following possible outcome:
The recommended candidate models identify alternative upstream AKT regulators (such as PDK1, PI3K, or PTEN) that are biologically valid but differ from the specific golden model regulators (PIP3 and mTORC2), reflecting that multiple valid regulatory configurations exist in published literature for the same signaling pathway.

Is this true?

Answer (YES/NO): YES